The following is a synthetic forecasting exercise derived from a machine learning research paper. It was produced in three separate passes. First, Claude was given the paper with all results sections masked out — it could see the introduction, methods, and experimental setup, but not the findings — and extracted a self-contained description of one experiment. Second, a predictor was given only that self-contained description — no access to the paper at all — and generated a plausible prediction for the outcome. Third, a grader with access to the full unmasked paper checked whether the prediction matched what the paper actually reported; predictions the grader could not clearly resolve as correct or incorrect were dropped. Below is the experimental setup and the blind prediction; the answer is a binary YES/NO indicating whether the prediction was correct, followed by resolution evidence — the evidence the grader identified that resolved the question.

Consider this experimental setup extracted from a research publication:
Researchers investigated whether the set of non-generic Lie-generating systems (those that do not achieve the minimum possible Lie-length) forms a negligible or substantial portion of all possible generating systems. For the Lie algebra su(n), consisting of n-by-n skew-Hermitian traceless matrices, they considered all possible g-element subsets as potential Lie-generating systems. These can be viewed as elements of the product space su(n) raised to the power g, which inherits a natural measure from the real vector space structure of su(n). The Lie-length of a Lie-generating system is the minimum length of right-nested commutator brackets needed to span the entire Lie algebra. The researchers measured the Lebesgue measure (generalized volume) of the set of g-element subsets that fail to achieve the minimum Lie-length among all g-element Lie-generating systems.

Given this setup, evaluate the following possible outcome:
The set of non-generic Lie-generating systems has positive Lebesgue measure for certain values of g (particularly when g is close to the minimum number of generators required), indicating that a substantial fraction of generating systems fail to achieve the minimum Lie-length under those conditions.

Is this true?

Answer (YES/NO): NO